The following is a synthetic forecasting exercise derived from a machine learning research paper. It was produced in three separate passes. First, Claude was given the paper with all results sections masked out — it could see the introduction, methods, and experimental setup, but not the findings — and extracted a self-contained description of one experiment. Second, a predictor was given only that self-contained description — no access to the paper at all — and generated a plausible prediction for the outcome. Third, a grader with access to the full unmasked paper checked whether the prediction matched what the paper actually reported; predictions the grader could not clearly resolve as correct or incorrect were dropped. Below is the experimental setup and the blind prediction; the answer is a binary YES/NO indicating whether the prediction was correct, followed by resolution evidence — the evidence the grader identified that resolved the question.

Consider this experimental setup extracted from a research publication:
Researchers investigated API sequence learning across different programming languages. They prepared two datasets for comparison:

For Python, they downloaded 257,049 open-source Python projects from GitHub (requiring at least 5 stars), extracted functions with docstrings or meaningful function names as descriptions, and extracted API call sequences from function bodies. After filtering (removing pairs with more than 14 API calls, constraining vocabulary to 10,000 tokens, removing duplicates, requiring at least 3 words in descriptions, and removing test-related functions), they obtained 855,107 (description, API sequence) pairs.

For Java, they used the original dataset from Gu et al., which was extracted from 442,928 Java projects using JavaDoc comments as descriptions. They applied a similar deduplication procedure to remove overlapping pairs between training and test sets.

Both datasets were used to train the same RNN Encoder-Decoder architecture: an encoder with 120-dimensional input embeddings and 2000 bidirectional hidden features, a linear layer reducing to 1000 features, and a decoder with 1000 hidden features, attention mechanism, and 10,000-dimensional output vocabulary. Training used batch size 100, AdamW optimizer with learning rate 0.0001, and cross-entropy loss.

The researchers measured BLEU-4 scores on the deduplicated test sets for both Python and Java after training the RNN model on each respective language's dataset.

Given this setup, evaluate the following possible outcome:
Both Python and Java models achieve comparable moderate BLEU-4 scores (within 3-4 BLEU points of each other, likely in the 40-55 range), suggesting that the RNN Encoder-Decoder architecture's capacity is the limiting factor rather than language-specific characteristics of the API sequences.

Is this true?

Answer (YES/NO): NO